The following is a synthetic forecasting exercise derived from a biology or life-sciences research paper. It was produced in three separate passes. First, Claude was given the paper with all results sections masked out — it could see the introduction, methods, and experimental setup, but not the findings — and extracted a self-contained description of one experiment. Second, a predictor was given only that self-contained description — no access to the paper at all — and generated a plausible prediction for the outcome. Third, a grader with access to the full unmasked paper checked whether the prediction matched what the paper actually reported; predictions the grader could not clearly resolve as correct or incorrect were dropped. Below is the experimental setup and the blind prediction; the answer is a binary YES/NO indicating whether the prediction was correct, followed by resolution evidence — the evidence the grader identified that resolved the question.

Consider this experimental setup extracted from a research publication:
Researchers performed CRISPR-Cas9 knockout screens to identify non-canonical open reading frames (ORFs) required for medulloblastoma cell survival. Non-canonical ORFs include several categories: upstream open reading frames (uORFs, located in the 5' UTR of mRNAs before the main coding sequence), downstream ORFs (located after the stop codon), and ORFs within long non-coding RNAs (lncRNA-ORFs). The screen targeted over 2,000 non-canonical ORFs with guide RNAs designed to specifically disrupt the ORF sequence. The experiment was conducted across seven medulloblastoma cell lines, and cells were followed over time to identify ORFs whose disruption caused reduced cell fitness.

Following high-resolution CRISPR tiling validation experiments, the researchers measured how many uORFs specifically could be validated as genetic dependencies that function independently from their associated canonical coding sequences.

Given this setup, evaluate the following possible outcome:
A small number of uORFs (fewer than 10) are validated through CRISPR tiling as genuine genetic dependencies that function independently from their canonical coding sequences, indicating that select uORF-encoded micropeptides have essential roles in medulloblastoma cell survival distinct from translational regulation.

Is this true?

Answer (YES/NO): NO